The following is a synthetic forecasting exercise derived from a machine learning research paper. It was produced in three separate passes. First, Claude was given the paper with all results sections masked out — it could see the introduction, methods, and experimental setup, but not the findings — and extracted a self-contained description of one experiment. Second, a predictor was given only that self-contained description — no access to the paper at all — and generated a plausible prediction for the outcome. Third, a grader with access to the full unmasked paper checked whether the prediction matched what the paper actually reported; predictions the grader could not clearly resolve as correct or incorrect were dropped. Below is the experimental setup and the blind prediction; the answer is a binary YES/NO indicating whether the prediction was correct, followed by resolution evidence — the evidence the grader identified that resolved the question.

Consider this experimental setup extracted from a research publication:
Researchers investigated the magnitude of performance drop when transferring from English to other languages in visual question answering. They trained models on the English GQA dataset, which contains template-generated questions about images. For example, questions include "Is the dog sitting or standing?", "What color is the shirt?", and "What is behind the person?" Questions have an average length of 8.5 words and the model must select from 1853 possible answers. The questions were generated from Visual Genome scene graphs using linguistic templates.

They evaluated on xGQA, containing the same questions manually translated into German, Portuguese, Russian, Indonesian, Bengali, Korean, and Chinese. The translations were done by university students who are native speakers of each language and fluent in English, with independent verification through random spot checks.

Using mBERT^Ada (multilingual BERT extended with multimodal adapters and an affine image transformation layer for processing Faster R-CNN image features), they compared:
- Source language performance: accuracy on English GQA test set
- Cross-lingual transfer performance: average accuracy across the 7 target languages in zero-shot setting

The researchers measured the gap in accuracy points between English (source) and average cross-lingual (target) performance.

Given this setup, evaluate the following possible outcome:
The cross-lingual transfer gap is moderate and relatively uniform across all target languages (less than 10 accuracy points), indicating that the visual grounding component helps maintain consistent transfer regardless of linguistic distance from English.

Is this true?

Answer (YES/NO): NO